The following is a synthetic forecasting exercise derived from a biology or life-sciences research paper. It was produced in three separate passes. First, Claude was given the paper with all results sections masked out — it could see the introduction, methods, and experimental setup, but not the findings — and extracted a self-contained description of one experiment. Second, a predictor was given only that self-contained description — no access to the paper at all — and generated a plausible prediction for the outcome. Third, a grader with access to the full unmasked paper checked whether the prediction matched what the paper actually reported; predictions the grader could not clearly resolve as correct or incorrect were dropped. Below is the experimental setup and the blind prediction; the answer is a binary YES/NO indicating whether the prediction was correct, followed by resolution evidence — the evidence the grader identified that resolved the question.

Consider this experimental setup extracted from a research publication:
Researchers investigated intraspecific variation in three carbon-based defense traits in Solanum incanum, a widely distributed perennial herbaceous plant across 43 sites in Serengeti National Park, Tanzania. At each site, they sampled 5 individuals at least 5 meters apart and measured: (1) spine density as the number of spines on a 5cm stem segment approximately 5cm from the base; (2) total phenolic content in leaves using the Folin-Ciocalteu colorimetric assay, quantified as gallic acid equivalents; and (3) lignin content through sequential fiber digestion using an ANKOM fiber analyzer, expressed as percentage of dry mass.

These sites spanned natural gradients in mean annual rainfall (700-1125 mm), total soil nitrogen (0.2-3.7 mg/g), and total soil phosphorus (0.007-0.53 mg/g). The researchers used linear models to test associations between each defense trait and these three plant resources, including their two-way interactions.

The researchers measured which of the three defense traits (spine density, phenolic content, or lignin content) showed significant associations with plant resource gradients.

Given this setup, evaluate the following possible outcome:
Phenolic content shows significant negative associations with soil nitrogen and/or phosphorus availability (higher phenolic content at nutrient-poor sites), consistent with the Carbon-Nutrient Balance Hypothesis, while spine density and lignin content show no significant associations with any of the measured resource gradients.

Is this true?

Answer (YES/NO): NO